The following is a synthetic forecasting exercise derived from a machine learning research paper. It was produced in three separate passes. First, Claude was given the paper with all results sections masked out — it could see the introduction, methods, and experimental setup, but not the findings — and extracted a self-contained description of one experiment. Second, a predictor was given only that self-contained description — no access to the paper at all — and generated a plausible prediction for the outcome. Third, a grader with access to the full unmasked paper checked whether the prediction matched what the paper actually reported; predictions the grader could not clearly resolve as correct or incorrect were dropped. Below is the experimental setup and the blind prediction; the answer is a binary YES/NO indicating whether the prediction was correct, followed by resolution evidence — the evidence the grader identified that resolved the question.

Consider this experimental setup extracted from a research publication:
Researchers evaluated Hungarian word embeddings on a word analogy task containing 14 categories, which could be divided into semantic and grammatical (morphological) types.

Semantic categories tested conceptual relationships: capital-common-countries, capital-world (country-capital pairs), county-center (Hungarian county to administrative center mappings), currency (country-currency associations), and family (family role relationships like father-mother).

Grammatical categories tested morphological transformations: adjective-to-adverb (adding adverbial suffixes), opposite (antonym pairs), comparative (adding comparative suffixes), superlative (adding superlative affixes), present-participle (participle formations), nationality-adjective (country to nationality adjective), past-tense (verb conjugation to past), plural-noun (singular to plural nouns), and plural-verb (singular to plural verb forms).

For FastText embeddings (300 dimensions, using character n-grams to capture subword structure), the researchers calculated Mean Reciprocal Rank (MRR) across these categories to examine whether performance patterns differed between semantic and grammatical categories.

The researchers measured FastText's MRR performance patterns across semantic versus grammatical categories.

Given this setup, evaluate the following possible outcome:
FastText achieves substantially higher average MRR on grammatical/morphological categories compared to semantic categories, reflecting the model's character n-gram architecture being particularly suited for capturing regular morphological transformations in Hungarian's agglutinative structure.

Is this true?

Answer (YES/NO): NO